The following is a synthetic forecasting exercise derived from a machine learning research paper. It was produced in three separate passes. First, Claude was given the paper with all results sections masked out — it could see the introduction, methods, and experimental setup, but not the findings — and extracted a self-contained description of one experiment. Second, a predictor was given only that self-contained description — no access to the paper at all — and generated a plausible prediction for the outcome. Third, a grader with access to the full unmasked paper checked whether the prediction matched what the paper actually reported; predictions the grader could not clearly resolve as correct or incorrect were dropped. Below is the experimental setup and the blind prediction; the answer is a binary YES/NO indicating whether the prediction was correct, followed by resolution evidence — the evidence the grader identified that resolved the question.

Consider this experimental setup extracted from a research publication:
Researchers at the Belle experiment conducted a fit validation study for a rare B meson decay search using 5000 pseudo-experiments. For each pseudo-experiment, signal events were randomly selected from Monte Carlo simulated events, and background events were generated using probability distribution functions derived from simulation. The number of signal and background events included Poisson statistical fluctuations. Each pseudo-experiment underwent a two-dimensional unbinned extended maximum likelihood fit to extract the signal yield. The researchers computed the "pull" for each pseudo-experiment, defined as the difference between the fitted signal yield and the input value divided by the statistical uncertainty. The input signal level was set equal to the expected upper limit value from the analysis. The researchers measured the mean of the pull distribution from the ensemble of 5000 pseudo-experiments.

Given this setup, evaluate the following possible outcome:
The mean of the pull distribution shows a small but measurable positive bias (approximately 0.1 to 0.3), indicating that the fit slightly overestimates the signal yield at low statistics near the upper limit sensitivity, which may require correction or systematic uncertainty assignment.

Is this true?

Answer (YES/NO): NO